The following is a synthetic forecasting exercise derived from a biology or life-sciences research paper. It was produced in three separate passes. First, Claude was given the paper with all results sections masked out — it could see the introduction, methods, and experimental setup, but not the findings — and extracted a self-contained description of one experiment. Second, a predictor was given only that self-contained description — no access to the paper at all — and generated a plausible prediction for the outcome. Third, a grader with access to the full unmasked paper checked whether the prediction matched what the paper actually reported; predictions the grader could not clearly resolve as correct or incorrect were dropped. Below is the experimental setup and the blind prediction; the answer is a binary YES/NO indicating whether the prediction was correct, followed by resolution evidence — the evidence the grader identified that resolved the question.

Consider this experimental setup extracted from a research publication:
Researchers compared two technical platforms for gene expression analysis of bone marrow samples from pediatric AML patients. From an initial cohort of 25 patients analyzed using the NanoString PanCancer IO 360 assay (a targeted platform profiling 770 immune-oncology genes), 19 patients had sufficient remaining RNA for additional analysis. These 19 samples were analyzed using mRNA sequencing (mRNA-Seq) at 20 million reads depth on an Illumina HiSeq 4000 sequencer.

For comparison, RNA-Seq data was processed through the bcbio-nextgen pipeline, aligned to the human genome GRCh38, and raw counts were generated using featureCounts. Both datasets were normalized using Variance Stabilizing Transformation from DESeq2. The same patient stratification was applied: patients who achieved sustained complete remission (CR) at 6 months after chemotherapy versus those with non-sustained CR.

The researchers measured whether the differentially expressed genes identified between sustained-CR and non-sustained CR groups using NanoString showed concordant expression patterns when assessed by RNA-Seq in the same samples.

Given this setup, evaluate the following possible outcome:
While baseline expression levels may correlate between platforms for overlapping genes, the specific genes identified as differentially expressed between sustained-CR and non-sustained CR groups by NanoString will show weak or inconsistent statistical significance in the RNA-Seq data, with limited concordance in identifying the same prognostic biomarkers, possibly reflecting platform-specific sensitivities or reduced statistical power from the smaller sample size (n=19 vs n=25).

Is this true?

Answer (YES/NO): NO